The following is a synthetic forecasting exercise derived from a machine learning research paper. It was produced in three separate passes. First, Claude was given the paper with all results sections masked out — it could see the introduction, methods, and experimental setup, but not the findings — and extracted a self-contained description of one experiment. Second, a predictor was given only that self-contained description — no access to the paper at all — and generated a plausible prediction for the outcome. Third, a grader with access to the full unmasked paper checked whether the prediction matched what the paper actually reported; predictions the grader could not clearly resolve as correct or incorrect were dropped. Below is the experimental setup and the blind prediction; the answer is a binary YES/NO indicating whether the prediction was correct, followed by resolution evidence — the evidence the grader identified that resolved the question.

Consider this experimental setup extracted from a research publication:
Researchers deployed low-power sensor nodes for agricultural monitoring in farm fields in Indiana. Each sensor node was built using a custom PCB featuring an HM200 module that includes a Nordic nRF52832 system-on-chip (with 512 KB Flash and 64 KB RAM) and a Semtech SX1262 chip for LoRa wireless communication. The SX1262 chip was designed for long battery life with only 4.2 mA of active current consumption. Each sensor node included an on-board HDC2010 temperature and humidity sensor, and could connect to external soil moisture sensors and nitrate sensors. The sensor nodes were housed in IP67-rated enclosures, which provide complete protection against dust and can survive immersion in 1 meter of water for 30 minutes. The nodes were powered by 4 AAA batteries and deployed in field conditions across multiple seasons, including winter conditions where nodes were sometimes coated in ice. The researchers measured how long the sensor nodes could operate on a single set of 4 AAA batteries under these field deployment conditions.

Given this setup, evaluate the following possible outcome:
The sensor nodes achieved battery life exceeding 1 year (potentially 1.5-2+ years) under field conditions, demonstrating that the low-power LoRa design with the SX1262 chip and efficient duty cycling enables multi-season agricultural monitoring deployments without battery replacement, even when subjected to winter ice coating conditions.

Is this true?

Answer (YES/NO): NO